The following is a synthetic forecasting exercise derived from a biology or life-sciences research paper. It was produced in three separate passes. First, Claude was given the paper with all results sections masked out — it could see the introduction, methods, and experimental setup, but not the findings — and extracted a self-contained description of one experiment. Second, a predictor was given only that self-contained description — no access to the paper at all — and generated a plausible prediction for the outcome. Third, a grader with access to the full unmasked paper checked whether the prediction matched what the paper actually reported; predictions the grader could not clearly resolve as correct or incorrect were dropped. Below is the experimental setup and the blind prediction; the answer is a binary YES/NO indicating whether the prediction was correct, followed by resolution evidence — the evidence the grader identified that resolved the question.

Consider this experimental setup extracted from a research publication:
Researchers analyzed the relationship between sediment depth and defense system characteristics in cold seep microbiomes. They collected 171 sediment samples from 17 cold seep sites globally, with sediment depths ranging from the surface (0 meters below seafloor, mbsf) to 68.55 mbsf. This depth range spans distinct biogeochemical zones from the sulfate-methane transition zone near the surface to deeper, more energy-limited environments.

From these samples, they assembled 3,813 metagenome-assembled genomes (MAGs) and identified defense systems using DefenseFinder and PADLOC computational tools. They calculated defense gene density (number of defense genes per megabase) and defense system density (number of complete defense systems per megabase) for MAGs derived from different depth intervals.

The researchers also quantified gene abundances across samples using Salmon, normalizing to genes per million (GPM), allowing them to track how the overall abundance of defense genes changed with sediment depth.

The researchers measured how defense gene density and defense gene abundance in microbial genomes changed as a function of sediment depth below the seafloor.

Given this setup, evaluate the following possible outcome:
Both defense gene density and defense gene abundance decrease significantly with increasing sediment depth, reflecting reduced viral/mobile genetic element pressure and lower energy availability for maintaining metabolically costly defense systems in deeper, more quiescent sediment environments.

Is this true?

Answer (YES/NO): NO